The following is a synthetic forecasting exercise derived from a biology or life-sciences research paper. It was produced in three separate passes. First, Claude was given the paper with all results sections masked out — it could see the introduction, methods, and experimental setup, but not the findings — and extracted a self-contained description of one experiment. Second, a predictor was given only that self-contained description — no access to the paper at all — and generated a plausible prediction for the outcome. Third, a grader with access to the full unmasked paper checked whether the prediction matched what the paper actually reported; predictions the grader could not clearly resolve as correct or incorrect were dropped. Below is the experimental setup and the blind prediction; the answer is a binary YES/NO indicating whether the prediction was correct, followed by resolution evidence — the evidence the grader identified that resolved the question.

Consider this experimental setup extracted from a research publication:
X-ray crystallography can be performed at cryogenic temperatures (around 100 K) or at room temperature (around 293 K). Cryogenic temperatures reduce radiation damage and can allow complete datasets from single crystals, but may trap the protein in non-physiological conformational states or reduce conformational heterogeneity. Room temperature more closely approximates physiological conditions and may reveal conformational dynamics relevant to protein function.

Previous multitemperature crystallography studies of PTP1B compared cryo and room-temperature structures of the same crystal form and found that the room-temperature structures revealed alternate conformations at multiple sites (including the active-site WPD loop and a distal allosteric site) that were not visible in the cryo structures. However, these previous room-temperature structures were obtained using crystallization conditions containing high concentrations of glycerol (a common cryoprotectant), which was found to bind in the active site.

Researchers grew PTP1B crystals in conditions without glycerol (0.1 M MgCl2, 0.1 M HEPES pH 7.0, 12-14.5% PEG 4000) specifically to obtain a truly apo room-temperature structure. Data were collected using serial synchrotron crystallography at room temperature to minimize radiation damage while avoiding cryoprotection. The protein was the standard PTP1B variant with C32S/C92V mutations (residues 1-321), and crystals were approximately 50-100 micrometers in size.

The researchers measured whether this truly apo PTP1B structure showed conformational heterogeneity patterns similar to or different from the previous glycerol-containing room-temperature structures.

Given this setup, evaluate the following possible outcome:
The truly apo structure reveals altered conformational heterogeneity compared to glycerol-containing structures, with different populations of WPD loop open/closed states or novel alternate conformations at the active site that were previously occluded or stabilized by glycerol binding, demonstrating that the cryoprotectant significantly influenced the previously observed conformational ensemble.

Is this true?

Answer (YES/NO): NO